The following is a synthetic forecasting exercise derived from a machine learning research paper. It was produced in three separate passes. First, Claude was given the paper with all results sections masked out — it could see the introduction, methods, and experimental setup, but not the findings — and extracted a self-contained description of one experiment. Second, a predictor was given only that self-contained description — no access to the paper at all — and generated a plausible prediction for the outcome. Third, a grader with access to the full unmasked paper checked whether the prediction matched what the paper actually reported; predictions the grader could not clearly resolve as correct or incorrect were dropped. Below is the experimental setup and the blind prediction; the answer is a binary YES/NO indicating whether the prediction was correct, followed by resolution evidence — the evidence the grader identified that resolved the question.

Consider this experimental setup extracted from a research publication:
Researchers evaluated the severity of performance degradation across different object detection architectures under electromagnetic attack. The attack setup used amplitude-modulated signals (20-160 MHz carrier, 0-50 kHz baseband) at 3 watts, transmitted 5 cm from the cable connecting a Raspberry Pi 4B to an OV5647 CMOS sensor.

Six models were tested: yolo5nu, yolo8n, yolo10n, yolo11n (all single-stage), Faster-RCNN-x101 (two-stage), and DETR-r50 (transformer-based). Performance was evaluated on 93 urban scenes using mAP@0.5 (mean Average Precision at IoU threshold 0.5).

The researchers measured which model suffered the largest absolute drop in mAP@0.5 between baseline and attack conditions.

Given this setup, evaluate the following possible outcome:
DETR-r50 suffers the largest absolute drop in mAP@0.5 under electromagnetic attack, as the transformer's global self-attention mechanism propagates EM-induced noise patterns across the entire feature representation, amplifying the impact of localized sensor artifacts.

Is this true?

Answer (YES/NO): NO